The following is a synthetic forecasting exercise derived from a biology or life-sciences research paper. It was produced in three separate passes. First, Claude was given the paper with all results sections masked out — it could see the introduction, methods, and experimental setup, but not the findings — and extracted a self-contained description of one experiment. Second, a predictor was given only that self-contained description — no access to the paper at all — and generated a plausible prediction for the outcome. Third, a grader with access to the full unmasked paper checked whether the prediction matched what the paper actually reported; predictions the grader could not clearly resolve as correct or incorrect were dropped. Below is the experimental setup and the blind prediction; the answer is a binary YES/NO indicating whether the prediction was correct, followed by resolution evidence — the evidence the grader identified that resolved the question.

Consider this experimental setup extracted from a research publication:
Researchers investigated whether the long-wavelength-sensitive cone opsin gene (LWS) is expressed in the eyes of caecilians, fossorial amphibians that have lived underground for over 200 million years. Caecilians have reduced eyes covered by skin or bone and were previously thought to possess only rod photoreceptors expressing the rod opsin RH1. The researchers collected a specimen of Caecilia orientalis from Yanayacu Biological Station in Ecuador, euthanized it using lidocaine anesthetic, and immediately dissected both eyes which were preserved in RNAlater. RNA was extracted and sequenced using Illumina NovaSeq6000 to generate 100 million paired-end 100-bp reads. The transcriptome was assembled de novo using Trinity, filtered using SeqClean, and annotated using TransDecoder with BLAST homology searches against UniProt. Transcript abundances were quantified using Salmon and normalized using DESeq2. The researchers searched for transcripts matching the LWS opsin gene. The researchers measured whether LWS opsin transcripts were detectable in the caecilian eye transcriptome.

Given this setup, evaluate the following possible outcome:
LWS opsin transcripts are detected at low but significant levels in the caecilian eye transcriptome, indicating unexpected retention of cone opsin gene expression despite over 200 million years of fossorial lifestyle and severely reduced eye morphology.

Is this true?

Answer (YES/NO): YES